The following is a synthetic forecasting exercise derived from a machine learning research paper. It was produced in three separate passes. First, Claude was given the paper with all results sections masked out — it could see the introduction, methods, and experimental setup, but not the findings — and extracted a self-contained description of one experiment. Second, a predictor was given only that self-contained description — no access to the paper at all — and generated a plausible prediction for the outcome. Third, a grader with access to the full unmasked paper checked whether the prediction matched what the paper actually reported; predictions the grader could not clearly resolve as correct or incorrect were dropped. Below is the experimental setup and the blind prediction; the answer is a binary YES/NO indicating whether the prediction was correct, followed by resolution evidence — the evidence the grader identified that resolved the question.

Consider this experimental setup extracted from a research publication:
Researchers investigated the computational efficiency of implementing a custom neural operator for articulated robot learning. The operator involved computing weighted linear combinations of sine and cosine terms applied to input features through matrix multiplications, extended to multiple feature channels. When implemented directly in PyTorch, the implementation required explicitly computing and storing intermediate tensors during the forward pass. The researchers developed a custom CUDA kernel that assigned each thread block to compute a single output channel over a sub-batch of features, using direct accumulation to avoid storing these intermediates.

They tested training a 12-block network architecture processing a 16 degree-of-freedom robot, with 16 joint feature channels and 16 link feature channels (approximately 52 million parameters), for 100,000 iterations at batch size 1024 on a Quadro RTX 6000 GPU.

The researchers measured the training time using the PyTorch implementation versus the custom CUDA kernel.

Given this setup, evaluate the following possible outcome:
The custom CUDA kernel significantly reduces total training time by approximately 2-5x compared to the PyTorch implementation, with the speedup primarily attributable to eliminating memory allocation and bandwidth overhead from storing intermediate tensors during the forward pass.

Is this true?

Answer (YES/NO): NO